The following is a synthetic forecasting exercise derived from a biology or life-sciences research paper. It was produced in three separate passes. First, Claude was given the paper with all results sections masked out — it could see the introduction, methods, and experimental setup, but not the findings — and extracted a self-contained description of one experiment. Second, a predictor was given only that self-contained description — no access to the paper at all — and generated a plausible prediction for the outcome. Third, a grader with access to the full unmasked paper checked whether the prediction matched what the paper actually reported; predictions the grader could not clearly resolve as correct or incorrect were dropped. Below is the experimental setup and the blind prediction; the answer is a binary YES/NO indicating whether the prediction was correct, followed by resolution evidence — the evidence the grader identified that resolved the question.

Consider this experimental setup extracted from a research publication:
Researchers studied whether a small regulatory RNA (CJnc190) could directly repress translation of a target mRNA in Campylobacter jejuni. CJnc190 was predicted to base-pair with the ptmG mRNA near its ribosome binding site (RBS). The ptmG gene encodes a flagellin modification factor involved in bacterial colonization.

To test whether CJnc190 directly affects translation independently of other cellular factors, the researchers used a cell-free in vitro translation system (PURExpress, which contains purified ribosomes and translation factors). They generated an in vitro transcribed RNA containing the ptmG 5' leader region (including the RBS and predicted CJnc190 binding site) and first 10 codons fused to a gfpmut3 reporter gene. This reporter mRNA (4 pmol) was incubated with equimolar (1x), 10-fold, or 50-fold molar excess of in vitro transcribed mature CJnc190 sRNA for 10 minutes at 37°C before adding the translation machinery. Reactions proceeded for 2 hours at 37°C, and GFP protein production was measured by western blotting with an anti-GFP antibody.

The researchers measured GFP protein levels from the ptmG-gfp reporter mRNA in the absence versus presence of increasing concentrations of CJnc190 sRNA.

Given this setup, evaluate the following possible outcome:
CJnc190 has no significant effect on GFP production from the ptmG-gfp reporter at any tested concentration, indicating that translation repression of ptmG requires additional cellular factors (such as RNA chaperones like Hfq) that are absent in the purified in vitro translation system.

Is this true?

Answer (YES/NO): NO